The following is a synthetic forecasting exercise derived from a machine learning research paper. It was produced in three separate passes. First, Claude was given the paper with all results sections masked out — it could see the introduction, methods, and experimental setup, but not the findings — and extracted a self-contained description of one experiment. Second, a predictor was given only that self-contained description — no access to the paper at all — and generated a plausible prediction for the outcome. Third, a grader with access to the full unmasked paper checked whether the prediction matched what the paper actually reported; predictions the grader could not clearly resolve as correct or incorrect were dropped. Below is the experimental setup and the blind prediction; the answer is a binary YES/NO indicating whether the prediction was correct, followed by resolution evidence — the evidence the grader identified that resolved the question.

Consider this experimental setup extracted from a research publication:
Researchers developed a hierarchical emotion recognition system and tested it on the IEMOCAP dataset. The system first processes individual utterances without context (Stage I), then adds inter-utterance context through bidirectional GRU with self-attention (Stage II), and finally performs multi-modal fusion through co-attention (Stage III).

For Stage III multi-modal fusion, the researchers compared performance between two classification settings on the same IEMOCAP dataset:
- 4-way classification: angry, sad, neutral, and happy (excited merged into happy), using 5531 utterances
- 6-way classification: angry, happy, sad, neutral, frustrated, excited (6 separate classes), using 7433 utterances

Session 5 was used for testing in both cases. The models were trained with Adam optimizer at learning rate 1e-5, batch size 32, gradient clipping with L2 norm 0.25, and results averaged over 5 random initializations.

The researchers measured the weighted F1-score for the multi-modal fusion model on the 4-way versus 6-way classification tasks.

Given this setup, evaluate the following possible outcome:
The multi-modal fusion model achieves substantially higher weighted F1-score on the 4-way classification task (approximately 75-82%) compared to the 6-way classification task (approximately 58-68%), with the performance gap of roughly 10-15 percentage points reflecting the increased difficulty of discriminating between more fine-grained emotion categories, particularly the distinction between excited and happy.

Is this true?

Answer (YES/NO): NO